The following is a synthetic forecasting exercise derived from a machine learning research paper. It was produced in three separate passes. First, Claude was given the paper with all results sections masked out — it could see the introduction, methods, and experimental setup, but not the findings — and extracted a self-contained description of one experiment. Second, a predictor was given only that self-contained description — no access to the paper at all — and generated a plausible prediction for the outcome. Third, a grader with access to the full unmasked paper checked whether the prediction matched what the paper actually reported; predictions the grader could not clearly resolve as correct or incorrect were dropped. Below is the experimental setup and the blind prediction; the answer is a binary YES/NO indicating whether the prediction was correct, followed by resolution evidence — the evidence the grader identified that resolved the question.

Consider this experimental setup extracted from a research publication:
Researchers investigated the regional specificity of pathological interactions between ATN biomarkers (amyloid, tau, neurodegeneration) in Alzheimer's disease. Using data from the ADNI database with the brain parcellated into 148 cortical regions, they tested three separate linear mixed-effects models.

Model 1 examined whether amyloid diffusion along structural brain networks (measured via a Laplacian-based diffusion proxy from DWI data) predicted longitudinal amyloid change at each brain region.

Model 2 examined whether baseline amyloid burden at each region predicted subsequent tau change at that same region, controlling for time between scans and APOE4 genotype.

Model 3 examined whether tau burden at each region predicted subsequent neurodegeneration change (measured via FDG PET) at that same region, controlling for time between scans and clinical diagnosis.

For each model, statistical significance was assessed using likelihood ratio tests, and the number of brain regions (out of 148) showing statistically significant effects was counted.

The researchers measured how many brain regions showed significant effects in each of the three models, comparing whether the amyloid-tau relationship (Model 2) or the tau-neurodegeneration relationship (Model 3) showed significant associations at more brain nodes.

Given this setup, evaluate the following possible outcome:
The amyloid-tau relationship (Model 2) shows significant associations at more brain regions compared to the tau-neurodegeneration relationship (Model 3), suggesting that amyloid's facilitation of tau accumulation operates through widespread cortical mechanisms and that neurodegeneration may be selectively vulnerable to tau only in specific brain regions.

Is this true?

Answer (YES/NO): YES